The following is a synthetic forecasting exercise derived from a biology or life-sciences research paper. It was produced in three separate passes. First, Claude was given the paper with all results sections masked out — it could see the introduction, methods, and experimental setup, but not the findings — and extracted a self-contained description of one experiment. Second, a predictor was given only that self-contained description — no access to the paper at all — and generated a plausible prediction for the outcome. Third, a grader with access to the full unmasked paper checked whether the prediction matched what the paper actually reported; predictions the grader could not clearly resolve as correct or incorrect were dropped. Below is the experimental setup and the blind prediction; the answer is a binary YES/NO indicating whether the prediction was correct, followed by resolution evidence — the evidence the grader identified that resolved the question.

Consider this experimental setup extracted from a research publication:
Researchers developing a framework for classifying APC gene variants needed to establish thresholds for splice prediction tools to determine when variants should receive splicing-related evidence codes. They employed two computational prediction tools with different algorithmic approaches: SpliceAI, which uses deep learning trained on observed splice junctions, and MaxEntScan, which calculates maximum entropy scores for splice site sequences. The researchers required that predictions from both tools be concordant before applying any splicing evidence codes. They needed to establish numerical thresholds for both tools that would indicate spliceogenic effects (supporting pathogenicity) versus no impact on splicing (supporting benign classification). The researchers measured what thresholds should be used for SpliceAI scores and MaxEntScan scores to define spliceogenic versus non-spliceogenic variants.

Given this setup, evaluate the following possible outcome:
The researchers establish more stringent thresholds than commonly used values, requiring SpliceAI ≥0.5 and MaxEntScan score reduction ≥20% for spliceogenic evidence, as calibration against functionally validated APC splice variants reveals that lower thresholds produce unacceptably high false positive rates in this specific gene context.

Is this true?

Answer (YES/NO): NO